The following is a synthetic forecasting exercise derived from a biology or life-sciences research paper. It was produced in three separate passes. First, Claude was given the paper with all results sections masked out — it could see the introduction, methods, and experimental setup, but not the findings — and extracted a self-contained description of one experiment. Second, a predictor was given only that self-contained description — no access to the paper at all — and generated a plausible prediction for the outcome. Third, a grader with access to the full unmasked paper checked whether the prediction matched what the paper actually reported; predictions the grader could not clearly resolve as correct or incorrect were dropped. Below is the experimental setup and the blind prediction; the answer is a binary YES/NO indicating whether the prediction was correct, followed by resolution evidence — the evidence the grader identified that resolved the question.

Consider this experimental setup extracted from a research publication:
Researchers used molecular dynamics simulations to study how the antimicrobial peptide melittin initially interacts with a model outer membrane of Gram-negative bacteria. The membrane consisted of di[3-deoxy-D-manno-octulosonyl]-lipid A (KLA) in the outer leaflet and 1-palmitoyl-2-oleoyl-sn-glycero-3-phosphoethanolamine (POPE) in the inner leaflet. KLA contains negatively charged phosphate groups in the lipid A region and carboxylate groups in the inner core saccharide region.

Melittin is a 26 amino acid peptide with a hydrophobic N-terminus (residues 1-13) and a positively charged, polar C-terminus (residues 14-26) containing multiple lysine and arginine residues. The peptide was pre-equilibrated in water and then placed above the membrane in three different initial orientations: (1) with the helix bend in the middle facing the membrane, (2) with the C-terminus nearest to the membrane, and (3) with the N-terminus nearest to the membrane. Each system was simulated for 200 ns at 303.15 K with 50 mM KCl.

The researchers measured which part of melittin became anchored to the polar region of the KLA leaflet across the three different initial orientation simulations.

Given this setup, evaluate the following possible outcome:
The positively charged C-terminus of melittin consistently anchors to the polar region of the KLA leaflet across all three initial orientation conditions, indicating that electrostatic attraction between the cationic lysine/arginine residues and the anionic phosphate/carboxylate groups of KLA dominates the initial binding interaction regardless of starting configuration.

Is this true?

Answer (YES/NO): YES